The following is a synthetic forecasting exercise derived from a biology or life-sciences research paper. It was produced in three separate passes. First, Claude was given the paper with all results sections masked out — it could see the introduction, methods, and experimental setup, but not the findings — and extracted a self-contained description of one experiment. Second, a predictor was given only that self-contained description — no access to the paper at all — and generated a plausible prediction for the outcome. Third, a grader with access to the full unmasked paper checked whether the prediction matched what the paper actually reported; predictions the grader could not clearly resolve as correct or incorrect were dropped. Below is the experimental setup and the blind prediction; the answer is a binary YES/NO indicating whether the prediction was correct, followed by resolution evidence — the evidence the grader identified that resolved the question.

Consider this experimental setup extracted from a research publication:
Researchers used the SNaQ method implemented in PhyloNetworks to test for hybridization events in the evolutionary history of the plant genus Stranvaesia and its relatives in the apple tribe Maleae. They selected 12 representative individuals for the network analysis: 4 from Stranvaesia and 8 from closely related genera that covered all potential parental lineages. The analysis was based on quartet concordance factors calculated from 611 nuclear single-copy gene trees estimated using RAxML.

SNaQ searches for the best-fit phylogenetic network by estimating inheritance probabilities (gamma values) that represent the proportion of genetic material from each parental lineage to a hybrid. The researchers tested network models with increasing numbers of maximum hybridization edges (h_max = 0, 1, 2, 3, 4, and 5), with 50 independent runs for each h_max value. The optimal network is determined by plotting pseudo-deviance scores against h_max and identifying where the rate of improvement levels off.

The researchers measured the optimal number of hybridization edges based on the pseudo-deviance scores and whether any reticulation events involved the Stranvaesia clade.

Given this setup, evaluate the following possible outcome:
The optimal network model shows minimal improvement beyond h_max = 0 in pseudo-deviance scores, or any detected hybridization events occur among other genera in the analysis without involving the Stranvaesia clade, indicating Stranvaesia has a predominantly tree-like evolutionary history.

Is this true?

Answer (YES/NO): NO